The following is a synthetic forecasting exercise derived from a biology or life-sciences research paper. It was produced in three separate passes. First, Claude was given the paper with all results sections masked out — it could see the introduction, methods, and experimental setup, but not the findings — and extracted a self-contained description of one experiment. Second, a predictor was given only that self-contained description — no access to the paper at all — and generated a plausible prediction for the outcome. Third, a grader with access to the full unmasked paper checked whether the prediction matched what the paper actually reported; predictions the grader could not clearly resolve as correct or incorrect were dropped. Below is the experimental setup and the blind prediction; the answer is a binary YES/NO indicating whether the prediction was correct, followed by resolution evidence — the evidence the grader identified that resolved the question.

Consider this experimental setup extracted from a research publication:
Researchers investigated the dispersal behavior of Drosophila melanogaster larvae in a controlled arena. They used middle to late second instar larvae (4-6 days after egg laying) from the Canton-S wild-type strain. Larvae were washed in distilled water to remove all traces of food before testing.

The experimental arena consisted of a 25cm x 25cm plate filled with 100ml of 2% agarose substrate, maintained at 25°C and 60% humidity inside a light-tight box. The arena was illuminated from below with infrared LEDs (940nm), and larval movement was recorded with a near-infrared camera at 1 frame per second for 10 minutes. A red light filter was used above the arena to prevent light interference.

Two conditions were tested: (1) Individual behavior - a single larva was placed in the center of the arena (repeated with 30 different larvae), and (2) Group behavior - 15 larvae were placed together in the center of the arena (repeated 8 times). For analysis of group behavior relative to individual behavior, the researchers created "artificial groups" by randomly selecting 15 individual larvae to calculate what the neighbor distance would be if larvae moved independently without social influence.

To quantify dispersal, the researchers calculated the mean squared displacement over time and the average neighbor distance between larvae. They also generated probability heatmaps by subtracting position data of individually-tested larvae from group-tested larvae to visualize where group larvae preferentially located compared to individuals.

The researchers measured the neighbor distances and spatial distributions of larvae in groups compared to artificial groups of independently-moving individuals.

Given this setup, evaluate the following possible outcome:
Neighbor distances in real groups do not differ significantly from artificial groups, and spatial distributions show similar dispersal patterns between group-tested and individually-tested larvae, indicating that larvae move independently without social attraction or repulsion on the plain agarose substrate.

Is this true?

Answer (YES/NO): NO